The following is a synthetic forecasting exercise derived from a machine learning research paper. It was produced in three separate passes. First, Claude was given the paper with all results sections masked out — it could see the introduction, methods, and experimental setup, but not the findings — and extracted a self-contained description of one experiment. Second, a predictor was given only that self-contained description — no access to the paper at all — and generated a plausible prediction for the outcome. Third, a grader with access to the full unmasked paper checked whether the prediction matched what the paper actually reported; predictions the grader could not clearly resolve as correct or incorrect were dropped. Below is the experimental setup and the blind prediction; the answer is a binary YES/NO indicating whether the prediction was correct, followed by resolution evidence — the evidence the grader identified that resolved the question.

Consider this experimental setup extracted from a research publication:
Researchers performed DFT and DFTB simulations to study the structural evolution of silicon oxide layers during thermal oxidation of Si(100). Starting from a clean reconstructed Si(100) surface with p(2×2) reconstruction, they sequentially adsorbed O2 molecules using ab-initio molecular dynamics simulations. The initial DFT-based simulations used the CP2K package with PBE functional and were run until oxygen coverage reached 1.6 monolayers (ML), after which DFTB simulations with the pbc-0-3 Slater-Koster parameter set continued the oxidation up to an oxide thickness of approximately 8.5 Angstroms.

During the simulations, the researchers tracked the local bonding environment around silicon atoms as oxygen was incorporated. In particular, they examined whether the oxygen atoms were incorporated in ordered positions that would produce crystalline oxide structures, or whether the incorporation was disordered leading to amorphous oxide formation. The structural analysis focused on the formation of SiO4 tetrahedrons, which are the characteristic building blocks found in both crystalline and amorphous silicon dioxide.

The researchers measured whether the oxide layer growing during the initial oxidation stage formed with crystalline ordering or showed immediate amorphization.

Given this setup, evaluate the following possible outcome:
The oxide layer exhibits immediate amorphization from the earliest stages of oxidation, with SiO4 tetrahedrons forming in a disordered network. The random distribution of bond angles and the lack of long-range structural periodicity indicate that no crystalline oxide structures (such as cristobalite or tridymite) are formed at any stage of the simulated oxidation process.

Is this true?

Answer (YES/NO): YES